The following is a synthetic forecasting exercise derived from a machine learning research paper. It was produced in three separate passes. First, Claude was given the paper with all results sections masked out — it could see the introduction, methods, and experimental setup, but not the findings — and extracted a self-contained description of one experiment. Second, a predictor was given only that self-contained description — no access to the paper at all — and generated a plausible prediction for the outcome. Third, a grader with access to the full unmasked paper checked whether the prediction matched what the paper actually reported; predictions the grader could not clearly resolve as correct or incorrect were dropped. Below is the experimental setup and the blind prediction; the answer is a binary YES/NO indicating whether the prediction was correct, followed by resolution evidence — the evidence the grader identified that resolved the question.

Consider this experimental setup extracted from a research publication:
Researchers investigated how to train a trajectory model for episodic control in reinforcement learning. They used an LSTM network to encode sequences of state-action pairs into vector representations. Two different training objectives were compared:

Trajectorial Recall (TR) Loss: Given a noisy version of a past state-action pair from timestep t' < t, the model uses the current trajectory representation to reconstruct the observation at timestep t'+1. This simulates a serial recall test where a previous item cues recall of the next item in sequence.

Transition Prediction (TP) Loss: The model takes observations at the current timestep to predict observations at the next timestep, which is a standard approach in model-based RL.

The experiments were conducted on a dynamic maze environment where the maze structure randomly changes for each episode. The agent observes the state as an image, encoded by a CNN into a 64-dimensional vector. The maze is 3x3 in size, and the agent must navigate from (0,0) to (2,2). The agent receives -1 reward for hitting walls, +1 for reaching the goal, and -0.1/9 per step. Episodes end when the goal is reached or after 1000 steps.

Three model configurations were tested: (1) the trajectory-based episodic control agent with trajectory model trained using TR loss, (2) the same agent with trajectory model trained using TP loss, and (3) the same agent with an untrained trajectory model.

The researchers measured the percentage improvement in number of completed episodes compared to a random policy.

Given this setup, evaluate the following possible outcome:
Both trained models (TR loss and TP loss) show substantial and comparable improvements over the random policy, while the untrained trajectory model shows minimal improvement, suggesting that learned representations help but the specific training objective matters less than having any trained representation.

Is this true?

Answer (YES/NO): NO